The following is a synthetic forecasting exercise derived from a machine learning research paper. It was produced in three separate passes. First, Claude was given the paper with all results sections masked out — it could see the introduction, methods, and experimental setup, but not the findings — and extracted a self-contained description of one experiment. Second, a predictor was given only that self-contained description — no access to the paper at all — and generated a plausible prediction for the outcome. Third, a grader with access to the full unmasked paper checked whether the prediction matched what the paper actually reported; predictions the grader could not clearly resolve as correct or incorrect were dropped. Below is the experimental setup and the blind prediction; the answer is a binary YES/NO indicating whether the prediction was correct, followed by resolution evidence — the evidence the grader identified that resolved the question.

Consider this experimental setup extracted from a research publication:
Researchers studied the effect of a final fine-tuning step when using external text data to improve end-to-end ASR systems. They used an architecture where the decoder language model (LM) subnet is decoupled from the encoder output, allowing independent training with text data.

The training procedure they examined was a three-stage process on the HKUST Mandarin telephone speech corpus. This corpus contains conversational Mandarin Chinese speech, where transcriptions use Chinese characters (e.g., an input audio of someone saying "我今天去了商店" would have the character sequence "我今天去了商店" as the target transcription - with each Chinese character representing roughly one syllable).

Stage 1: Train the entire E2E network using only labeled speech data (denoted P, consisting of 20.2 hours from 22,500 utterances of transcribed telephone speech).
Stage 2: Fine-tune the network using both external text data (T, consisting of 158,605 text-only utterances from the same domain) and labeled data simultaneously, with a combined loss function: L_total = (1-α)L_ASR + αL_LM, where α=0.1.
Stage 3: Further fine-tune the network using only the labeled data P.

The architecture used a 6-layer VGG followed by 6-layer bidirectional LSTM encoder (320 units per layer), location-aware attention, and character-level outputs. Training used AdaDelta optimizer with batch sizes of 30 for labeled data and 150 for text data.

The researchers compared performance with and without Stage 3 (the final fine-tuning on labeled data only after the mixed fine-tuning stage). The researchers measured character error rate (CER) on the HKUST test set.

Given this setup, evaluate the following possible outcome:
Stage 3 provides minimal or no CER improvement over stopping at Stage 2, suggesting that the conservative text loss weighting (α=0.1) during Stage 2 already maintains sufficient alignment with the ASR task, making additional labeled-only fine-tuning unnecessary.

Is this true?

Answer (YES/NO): NO